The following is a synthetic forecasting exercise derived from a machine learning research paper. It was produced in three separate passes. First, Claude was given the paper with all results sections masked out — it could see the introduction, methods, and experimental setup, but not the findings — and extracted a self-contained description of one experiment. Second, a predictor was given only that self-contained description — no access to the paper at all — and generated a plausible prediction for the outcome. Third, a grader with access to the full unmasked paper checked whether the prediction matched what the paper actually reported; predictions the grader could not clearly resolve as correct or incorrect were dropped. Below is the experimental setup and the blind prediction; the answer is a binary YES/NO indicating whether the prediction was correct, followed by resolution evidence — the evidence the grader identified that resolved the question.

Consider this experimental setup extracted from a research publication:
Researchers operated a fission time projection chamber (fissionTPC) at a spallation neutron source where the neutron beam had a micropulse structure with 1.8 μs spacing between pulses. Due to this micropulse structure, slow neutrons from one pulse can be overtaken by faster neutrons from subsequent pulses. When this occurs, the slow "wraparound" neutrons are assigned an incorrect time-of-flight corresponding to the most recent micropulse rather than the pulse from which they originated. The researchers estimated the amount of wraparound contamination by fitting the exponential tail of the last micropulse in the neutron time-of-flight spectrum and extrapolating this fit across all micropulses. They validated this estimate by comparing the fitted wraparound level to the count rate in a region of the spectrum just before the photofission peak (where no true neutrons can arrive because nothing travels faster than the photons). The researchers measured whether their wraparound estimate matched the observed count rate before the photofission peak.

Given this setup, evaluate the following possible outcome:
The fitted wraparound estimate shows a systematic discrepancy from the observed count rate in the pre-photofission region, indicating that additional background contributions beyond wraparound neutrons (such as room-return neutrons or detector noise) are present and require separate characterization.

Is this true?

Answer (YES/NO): NO